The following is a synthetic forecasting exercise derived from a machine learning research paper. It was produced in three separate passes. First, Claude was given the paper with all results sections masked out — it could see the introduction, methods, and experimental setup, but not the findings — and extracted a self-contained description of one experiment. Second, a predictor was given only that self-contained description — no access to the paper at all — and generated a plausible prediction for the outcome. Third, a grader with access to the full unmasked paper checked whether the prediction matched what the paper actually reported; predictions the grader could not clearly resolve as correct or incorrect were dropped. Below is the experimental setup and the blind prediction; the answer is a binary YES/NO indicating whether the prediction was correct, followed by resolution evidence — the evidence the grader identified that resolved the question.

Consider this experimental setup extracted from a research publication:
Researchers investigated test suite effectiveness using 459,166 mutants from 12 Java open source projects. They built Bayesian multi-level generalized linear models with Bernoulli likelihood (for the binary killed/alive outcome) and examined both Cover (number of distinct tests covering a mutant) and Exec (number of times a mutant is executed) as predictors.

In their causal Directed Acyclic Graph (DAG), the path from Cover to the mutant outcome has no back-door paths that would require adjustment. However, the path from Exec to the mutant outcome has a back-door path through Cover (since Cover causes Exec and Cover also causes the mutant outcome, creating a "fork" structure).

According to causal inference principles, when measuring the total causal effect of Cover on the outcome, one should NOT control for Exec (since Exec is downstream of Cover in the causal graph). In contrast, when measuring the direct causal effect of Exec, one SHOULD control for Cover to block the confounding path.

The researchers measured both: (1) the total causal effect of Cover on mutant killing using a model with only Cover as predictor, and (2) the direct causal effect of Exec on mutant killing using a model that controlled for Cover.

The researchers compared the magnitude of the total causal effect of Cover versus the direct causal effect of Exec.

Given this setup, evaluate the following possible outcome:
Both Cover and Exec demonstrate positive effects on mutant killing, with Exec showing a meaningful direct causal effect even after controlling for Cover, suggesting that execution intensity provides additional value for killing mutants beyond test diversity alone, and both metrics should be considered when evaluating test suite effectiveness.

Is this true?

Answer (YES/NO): YES